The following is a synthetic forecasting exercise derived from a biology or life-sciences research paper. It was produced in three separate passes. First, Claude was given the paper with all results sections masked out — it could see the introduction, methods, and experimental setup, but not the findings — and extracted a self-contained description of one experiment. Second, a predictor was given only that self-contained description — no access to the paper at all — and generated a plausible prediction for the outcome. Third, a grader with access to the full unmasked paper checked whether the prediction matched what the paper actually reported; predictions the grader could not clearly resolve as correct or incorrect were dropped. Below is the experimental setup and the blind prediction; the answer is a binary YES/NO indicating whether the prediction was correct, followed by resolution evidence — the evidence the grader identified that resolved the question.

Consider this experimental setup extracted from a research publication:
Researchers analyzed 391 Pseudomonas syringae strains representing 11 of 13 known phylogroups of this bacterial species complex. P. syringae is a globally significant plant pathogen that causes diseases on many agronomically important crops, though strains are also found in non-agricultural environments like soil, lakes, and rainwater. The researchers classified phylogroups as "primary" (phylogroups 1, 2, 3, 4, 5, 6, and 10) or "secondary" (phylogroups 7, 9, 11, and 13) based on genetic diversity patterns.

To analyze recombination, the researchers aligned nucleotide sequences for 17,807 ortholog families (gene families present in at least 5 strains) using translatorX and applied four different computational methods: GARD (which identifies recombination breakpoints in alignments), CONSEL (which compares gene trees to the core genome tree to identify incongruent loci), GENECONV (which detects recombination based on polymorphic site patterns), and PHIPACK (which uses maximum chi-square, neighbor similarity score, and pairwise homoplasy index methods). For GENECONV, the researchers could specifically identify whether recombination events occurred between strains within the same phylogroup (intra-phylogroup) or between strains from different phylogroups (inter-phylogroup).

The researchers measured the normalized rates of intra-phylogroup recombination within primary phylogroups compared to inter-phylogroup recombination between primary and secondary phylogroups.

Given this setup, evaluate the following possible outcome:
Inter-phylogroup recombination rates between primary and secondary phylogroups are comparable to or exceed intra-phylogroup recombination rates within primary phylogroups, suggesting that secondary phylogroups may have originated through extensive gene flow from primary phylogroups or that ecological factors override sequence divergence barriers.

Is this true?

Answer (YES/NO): NO